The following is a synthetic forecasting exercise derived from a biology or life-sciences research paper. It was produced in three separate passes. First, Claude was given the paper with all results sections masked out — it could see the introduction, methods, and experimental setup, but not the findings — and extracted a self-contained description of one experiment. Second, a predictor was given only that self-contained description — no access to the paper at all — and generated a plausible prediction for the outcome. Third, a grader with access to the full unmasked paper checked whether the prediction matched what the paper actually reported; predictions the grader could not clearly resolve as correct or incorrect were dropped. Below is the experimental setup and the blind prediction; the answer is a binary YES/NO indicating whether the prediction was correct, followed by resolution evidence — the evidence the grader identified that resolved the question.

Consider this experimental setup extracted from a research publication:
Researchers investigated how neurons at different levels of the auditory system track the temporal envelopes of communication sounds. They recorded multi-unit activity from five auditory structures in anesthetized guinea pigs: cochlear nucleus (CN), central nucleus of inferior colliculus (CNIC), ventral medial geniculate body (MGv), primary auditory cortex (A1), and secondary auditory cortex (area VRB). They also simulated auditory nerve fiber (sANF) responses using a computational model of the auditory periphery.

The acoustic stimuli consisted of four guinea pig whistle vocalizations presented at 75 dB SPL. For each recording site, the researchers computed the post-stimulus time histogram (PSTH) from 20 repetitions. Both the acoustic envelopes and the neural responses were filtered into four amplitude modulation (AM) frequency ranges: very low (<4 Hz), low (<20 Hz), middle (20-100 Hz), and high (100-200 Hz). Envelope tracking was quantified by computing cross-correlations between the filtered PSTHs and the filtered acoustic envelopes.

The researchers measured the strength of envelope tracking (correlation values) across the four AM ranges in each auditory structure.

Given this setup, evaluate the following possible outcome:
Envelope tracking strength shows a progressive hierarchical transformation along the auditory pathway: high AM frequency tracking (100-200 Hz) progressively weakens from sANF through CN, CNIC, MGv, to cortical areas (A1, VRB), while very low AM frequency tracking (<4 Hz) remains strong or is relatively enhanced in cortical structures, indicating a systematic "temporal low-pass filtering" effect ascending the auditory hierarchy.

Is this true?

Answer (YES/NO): NO